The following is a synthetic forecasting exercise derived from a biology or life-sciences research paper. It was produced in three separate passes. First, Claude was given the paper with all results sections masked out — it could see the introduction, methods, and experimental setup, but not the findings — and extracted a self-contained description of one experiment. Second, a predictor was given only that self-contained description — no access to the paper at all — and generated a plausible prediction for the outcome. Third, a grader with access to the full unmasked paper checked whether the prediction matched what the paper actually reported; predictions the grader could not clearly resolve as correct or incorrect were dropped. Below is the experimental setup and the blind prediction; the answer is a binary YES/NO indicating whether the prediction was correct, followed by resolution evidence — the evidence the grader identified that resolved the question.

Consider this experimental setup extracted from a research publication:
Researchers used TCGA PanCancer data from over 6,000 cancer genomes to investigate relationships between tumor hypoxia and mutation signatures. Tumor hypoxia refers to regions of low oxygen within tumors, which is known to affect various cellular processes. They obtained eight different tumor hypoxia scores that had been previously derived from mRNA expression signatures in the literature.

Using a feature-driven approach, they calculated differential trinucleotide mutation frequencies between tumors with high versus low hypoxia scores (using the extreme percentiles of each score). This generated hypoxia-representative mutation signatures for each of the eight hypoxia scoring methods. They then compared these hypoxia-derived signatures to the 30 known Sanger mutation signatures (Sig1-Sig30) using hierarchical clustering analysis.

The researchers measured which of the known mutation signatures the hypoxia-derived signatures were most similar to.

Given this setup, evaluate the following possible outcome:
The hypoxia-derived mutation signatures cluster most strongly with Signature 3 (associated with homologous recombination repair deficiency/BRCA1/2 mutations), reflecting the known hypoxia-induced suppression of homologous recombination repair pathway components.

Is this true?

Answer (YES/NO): NO